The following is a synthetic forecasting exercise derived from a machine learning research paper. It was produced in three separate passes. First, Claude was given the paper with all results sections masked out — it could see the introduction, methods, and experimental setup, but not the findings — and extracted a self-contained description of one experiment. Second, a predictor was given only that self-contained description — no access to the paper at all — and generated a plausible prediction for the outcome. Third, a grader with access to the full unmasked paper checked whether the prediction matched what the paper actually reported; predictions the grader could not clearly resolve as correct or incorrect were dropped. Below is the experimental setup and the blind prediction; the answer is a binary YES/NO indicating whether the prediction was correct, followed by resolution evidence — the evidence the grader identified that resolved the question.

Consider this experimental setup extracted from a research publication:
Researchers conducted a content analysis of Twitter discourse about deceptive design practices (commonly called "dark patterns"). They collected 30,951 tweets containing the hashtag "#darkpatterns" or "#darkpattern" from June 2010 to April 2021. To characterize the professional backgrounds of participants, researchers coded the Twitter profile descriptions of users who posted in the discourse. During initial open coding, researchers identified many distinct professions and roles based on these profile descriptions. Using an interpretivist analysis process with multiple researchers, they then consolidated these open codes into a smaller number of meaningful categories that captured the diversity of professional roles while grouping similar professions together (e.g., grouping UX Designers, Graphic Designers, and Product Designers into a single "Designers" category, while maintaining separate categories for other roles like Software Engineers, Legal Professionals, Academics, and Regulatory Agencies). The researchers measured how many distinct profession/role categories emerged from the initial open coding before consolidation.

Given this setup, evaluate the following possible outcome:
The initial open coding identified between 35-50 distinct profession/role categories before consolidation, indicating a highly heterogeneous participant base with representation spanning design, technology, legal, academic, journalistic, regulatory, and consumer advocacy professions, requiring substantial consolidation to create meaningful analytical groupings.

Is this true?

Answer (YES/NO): NO